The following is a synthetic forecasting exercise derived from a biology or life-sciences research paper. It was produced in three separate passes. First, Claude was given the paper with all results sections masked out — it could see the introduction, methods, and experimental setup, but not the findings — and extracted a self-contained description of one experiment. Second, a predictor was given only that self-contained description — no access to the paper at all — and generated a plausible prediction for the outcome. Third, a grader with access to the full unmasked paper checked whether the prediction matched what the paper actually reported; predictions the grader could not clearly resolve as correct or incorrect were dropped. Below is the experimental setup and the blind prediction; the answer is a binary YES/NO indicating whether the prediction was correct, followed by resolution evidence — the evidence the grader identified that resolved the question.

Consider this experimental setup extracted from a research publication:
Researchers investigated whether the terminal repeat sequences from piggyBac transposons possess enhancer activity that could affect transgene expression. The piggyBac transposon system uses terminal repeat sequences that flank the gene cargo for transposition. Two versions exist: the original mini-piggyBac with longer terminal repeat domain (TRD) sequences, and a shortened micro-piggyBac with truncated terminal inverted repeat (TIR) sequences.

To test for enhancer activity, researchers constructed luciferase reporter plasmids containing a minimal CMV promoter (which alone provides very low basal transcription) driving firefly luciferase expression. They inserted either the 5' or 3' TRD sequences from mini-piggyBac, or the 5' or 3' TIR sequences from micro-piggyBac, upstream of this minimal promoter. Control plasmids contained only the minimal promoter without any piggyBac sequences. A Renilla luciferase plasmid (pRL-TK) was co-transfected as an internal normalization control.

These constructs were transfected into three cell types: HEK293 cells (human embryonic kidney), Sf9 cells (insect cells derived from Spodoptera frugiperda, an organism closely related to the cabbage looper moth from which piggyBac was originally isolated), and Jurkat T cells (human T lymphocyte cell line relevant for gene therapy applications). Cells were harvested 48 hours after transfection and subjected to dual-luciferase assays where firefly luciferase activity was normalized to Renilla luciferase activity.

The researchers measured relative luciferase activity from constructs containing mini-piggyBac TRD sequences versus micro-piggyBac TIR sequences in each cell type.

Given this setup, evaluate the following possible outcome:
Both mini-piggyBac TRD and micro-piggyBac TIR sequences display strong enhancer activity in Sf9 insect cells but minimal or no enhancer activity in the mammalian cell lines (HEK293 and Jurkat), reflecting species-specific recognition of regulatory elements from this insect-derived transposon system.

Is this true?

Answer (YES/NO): NO